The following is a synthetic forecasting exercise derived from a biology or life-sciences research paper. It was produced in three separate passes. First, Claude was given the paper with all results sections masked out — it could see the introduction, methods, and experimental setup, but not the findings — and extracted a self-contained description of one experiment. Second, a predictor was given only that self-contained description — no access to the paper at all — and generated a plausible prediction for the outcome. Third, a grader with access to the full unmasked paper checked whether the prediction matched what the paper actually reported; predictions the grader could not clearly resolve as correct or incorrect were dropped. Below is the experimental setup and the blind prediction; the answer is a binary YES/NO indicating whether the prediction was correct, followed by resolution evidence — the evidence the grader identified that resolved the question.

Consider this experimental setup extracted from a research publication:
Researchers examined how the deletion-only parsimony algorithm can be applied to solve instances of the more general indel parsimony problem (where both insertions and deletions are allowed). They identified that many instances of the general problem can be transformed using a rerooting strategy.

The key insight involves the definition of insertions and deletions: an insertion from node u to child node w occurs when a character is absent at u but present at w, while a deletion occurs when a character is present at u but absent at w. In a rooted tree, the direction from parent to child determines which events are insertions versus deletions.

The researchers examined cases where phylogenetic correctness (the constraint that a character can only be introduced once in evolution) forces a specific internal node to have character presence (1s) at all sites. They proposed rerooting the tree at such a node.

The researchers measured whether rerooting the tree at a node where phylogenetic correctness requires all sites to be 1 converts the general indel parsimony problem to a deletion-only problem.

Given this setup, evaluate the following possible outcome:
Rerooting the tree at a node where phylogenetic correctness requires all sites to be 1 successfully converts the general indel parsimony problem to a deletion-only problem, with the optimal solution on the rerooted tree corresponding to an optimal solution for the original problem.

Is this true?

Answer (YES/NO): YES